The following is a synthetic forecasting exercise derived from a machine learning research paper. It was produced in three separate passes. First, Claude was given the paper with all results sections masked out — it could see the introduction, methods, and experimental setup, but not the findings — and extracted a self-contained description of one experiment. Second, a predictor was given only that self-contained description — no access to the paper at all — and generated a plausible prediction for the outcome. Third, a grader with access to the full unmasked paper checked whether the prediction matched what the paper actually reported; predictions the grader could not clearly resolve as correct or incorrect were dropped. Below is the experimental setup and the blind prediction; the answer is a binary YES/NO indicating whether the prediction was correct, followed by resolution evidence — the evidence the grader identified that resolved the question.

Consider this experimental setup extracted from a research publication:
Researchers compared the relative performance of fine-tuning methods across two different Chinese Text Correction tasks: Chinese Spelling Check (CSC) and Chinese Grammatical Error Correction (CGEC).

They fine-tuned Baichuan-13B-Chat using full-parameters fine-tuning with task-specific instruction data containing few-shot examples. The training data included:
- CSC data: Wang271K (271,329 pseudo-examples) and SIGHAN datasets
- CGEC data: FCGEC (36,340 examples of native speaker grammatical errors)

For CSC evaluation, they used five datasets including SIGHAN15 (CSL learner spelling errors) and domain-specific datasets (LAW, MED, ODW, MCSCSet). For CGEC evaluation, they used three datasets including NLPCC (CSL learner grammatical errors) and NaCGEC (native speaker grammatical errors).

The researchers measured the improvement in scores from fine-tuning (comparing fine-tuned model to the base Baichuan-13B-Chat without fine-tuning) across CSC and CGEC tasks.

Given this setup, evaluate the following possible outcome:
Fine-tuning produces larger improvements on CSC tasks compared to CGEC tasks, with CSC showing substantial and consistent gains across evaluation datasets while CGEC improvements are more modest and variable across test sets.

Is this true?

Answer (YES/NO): YES